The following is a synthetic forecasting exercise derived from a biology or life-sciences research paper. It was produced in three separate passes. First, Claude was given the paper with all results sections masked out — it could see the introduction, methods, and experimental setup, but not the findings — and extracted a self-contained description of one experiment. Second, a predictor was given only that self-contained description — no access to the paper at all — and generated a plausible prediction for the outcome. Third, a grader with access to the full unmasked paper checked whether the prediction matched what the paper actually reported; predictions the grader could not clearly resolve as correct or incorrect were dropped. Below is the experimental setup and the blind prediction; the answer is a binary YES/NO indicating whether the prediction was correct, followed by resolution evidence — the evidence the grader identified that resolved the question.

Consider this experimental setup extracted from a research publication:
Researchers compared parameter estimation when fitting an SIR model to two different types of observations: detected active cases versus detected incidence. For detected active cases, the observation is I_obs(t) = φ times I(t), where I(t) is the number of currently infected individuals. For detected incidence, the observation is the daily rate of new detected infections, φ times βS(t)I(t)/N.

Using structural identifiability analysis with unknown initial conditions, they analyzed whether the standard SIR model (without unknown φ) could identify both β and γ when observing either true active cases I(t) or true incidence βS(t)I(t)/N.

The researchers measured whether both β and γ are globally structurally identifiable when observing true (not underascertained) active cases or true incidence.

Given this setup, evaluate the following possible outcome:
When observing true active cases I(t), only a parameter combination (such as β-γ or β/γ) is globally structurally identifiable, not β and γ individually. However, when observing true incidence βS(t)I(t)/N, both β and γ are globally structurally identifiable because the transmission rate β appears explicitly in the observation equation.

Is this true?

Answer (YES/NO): NO